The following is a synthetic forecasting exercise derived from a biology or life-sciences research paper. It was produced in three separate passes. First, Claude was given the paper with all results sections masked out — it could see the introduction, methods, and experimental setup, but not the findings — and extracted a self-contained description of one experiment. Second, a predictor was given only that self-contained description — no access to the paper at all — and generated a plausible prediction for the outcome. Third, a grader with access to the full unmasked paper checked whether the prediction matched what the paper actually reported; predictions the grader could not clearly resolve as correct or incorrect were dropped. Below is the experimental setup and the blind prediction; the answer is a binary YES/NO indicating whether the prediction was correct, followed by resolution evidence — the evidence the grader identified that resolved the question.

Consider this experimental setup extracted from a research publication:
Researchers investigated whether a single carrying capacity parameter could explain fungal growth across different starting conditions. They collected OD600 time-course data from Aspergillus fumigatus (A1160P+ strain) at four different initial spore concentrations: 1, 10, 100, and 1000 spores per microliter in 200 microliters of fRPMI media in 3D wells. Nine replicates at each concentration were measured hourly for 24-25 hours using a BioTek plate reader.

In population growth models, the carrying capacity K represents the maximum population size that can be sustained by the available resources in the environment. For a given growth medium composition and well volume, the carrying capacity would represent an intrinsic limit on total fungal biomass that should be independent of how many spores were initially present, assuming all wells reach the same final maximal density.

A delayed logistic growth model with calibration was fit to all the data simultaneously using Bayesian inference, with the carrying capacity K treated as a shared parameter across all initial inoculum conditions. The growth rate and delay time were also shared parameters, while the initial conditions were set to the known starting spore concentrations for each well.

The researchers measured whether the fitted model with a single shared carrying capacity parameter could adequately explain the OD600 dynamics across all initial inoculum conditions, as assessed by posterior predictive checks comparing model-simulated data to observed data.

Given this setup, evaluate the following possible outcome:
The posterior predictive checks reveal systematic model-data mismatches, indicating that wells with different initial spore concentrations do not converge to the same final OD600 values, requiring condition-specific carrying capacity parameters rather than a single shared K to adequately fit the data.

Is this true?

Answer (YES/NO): NO